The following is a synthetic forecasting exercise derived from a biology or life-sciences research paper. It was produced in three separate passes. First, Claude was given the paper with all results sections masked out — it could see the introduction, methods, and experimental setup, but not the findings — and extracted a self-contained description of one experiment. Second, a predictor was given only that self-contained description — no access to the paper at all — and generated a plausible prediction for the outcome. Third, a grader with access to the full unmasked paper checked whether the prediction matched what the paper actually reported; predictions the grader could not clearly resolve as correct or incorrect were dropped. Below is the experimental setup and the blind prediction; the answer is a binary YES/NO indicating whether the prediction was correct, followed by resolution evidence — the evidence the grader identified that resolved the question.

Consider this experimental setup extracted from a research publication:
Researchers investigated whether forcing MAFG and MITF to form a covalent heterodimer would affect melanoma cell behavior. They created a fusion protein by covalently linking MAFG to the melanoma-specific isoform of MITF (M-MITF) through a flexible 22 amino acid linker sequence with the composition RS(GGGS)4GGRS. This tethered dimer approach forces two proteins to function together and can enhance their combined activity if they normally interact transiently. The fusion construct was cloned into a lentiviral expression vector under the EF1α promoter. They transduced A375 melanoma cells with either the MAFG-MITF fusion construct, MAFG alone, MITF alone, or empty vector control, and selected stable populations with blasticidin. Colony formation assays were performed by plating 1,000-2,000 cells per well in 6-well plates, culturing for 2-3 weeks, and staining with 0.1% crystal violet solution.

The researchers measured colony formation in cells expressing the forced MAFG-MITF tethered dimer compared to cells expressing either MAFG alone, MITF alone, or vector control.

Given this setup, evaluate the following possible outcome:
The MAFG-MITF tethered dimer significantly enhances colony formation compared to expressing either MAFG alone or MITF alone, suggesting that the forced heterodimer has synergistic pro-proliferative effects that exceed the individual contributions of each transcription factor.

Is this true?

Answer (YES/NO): NO